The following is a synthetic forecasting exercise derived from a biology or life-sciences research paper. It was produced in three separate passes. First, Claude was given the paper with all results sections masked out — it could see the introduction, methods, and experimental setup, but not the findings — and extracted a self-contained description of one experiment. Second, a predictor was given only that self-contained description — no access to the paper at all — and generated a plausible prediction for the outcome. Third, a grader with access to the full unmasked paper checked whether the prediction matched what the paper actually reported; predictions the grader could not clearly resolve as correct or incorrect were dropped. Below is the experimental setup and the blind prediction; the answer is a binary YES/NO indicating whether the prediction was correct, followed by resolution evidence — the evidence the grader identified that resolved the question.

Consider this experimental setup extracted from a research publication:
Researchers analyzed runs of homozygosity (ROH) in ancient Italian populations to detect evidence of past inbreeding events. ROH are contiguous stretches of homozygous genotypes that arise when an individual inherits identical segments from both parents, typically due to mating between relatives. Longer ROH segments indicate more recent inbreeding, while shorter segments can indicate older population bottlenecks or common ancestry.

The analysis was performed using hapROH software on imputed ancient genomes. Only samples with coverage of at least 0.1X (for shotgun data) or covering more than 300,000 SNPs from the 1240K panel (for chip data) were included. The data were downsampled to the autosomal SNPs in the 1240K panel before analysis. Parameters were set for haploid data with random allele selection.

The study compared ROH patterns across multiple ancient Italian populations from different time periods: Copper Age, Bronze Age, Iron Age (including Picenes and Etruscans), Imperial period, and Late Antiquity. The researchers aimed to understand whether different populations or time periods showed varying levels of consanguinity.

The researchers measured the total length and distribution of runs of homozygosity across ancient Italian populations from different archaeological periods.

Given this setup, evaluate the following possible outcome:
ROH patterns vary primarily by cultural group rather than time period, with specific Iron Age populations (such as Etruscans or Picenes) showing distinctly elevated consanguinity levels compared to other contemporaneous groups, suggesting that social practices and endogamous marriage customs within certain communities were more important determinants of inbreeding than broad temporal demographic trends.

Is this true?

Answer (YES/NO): NO